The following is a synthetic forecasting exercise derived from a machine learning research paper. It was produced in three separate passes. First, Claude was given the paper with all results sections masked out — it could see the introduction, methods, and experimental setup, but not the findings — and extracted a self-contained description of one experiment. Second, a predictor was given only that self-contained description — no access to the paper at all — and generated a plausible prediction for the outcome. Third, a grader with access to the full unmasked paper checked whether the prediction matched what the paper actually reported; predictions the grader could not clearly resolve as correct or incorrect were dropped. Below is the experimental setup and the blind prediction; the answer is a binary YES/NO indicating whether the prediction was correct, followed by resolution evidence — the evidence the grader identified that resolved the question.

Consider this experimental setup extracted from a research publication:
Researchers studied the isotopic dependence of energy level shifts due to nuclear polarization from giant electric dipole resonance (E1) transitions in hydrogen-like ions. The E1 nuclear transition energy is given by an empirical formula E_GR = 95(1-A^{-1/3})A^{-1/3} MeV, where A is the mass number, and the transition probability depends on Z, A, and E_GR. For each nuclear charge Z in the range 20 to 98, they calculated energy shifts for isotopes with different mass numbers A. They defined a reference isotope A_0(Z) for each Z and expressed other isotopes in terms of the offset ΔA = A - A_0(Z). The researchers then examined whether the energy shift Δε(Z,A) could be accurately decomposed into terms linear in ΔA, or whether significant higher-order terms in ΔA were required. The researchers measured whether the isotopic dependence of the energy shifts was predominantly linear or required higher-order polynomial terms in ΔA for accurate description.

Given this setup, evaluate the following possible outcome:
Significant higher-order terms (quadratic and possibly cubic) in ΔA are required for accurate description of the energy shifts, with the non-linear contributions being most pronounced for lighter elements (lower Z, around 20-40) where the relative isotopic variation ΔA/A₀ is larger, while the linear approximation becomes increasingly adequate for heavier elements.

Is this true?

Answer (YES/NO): NO